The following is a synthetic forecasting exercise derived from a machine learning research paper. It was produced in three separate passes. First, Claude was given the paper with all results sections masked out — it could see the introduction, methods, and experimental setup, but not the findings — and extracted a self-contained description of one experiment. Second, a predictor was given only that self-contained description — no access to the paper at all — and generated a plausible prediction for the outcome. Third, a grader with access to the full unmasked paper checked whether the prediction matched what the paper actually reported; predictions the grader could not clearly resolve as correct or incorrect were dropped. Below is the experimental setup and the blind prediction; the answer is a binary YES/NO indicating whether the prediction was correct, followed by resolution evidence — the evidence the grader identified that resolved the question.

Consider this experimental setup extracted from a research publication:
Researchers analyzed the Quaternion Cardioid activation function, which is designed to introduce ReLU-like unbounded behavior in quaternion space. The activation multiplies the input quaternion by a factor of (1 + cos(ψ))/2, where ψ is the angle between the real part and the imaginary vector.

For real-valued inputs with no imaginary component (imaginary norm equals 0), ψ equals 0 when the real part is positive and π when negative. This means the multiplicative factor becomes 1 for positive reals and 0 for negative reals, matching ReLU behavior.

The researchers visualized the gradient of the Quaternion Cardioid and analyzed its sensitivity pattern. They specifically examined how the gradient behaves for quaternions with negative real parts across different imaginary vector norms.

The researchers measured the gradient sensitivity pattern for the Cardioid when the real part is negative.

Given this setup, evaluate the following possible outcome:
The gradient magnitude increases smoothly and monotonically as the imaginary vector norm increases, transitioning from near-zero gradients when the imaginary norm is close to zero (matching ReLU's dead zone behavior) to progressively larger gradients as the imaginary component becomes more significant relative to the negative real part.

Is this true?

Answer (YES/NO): YES